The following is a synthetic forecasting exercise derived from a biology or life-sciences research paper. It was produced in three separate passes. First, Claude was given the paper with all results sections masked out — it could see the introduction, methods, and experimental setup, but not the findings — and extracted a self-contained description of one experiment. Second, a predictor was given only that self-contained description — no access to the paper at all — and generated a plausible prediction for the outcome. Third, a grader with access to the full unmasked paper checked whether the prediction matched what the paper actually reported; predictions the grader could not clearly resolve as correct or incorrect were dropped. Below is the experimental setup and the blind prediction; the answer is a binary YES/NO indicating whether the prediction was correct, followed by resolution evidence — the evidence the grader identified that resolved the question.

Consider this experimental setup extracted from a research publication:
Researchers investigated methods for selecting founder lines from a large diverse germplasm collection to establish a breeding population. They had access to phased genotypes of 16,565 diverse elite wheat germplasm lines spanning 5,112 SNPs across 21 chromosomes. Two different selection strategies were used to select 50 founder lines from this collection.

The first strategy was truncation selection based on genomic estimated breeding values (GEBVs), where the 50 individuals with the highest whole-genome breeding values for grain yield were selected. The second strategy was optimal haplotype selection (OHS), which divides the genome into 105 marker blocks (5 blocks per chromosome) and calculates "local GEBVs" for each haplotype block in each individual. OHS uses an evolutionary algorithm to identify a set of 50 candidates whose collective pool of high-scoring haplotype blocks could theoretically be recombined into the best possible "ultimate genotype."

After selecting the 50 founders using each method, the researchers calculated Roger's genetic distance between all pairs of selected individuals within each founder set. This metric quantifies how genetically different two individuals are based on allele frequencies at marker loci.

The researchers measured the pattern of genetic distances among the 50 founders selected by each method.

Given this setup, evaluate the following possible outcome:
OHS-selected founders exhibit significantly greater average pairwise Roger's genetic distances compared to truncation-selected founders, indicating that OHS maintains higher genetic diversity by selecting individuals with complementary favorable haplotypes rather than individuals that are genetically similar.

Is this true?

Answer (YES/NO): YES